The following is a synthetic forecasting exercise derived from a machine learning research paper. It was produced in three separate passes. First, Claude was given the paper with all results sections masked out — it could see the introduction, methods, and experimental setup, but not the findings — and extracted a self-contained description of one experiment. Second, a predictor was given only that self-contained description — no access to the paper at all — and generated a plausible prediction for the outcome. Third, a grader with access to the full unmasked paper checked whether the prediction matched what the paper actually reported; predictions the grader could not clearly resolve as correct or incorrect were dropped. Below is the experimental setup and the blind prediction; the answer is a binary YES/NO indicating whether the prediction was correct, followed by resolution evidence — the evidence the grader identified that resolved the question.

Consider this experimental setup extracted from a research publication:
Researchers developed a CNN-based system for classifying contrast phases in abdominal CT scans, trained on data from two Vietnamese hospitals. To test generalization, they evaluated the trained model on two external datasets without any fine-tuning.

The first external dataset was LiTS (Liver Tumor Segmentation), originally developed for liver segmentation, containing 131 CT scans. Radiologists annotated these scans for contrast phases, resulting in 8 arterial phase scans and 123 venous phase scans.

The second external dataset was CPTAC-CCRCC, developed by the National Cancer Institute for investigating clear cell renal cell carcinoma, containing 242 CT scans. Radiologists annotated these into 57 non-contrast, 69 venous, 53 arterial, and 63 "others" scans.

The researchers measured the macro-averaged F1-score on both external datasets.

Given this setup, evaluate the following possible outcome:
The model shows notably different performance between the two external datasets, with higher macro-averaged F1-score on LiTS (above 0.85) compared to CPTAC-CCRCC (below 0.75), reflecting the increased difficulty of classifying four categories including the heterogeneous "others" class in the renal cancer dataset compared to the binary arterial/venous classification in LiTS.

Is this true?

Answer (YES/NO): NO